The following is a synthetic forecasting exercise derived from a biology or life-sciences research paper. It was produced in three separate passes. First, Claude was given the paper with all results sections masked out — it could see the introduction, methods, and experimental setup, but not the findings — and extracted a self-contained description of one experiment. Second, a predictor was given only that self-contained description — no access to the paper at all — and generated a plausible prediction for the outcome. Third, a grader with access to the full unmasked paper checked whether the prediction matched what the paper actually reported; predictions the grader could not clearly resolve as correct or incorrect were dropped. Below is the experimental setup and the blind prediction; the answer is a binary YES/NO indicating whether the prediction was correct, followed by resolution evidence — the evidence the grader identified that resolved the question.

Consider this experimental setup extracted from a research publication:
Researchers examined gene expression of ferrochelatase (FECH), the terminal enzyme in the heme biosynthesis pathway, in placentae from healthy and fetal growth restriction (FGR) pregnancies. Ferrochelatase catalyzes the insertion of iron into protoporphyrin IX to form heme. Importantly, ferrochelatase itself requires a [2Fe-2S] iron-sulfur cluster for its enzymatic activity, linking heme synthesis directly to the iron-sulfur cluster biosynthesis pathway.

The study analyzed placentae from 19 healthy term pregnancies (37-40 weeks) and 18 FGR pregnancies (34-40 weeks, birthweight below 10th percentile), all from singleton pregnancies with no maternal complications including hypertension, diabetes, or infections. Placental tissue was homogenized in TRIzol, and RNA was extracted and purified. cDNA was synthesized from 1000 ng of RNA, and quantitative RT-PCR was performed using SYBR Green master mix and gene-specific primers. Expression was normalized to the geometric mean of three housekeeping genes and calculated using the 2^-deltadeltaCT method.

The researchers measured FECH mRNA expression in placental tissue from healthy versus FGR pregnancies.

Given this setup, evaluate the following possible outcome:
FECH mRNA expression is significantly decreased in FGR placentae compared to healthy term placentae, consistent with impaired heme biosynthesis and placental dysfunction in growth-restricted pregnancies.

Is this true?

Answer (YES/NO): NO